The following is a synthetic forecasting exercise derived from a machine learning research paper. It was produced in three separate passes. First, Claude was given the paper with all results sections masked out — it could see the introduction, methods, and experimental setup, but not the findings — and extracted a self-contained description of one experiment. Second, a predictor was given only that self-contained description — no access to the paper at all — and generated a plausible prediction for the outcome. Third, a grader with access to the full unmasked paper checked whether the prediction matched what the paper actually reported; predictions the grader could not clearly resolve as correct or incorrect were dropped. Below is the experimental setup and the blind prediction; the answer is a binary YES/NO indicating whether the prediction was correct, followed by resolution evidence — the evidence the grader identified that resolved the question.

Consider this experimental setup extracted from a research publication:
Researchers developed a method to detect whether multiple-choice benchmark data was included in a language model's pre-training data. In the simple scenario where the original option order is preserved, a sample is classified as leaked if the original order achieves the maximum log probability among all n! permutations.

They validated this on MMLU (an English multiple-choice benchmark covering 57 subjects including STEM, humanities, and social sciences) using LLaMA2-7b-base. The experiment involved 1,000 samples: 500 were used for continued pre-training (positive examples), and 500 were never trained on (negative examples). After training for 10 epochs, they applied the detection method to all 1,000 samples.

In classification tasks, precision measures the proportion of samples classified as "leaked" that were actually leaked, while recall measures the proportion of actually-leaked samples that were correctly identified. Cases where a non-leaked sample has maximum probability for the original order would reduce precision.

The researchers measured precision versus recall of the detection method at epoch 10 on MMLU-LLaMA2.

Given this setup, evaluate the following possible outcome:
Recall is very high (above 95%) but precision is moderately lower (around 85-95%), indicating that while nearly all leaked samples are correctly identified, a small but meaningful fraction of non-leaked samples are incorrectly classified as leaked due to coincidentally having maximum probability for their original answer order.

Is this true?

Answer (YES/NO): YES